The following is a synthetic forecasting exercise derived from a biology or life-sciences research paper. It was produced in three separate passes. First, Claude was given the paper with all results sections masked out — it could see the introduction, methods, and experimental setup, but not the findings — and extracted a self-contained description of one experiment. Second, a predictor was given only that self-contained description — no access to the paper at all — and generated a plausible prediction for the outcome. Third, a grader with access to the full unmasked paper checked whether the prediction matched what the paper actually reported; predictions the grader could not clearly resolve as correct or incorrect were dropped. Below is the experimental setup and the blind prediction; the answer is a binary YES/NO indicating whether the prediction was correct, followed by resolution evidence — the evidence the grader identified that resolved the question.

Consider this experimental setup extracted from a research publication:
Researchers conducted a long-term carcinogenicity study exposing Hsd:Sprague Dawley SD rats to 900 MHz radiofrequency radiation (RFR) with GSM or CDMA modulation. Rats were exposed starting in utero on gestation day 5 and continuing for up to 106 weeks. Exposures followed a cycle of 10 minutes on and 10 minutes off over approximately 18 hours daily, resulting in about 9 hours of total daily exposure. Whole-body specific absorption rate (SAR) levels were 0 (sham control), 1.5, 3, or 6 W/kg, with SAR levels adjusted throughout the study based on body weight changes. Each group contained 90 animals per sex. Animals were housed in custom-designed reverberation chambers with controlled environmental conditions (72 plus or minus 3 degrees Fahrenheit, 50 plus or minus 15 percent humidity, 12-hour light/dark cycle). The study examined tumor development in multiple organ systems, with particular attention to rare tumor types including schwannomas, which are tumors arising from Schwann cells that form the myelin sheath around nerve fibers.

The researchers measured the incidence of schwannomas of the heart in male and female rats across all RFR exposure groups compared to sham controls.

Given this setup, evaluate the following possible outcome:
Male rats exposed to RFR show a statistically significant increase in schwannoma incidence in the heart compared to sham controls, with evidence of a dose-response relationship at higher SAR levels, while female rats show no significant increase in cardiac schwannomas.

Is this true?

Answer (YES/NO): YES